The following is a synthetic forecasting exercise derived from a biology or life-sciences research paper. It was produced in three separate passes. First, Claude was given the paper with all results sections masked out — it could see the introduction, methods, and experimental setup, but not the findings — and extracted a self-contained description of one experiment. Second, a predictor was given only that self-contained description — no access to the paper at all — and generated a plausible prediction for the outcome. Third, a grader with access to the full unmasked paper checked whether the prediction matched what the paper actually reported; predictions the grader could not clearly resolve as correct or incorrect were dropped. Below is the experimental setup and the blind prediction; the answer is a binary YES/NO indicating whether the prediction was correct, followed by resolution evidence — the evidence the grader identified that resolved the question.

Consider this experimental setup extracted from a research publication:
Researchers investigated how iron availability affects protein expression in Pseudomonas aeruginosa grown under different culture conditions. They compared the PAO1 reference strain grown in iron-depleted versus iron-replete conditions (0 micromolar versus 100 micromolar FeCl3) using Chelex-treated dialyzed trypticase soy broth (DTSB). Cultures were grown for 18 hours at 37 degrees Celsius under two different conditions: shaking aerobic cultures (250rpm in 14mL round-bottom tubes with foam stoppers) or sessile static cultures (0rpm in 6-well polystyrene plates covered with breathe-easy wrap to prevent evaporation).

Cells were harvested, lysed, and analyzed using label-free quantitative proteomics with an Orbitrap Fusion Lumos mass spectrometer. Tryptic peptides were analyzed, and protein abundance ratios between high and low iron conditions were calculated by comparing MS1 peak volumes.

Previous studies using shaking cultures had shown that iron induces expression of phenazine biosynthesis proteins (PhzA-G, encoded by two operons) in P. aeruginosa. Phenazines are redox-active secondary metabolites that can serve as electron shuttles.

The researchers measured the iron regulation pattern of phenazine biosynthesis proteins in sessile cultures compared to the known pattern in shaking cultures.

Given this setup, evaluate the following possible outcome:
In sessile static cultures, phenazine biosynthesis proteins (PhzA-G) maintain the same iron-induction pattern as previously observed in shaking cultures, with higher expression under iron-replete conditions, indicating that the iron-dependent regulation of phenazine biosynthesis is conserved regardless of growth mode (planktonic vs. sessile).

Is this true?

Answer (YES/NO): NO